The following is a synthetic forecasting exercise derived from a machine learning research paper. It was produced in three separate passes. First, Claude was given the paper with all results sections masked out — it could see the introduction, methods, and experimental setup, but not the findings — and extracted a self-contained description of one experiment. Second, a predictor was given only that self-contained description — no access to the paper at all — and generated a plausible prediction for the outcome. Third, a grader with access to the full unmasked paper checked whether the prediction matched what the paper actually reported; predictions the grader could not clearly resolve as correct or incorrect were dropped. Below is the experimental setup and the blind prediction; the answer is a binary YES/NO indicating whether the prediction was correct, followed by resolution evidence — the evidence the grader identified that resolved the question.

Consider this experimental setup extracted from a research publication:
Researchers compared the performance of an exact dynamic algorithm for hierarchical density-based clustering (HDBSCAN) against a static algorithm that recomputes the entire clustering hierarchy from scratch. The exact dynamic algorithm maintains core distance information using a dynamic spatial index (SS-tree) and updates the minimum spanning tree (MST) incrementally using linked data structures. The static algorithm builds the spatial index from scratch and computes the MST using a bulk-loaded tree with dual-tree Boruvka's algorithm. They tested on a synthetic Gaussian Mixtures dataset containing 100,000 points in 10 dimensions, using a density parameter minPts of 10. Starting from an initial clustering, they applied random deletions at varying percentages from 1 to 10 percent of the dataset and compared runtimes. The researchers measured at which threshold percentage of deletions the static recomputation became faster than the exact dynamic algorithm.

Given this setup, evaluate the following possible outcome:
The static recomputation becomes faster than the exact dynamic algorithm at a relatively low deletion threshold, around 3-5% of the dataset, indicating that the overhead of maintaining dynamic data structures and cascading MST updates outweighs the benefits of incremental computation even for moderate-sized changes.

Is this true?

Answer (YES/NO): NO